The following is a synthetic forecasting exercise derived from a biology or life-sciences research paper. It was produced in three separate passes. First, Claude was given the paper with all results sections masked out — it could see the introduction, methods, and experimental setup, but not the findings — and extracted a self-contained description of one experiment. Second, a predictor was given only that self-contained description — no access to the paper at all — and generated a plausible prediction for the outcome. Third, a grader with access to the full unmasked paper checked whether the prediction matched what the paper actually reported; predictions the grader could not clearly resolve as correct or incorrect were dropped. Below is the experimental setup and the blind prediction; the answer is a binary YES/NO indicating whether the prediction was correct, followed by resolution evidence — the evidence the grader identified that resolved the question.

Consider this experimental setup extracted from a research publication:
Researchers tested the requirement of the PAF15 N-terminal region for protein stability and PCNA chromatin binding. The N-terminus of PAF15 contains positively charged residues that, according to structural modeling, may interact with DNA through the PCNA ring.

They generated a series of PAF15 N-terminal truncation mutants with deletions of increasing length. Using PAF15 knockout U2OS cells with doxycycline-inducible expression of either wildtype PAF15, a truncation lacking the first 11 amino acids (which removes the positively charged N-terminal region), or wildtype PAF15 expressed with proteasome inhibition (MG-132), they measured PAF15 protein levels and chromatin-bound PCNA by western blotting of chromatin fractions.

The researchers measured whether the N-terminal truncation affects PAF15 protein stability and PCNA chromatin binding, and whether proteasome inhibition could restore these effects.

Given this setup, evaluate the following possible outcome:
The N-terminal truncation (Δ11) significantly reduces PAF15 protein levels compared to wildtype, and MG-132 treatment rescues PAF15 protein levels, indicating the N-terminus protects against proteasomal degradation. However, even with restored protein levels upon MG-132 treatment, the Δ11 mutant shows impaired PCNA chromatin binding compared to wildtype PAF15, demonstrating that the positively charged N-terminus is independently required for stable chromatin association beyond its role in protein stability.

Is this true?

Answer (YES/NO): NO